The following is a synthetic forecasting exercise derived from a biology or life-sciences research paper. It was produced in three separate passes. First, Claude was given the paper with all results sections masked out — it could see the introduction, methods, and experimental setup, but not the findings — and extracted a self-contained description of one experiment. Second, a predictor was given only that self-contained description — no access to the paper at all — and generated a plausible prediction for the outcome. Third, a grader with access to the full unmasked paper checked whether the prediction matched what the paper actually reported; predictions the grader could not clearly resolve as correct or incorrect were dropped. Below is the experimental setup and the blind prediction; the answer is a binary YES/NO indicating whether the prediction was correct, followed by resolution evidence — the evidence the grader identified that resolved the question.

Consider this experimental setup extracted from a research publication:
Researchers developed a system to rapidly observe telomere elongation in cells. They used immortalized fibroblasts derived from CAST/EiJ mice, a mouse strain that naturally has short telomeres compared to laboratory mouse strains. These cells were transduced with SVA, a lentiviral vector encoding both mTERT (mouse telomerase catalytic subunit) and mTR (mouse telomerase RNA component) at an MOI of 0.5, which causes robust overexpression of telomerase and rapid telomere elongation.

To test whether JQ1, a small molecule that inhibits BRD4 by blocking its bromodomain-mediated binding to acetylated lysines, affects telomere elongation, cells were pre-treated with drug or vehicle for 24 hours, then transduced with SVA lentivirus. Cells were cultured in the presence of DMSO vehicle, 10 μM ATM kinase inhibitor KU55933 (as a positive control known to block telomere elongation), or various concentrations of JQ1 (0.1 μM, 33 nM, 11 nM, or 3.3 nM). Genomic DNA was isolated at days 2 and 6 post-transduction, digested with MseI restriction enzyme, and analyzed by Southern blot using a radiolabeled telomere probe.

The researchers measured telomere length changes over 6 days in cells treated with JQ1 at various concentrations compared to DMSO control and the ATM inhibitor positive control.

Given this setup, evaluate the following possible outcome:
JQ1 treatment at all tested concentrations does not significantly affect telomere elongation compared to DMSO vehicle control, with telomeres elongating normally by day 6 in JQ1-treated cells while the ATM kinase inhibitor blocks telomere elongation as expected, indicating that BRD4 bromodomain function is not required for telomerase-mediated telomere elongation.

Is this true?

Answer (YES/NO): NO